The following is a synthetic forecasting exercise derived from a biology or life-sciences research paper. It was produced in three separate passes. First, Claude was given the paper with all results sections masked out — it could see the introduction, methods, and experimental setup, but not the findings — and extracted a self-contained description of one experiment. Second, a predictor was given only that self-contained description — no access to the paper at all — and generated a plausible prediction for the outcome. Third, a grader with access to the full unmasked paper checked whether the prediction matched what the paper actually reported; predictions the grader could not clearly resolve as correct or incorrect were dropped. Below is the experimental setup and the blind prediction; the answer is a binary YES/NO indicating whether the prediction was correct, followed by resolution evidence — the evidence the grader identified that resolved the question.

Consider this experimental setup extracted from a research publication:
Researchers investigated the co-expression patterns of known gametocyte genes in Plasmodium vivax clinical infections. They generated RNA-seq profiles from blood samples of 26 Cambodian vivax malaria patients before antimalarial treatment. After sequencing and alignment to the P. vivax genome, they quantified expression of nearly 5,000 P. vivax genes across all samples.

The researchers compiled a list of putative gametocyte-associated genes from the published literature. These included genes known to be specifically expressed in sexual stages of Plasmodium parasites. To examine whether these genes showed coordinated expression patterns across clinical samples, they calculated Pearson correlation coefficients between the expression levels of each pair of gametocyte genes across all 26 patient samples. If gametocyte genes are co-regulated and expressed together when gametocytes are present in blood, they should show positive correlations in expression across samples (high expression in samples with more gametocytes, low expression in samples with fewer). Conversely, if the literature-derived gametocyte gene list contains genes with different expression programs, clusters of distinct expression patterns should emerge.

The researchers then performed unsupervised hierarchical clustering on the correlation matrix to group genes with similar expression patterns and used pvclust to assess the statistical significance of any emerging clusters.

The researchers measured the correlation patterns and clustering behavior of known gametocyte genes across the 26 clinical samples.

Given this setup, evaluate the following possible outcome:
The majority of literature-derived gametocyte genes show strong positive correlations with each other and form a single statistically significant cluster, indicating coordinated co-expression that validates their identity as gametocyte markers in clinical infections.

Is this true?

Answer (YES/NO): NO